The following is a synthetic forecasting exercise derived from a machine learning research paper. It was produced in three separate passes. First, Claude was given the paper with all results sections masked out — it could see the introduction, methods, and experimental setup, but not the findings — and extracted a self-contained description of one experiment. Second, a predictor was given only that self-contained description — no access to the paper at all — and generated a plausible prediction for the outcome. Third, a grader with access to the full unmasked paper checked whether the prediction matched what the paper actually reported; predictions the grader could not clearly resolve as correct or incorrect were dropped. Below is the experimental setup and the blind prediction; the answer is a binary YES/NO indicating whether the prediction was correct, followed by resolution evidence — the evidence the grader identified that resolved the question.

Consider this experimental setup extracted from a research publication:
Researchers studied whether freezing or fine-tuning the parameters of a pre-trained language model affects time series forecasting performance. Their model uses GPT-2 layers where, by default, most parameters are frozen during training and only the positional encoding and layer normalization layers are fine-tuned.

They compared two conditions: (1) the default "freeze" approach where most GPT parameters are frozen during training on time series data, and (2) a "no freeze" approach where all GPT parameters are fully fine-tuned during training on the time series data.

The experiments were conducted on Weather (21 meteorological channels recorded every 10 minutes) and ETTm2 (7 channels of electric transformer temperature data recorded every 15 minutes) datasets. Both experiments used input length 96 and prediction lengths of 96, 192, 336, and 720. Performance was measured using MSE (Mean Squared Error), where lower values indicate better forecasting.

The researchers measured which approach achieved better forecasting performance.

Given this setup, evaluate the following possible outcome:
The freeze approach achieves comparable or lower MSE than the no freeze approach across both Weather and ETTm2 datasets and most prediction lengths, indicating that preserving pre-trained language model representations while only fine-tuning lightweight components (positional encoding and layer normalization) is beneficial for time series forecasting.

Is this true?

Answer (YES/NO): YES